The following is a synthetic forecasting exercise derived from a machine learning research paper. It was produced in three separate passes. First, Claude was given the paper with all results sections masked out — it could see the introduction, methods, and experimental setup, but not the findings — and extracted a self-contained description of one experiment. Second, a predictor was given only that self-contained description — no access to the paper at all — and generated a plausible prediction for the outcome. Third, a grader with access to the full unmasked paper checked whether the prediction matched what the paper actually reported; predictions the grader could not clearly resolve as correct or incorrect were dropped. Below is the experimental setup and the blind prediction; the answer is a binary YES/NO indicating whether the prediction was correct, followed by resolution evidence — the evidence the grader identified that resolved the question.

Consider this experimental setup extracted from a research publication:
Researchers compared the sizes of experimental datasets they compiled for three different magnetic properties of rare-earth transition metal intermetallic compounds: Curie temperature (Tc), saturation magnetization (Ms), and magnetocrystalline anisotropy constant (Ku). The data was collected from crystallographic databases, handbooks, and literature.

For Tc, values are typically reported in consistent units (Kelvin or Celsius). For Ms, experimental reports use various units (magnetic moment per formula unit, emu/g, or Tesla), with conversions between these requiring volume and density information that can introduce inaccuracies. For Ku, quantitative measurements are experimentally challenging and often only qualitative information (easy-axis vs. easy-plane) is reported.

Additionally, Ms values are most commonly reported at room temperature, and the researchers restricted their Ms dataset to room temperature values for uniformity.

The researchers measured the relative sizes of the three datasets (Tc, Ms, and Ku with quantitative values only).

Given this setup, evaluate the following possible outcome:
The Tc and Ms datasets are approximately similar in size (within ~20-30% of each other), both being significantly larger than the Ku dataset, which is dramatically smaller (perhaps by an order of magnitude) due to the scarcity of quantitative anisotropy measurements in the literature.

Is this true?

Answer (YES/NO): NO